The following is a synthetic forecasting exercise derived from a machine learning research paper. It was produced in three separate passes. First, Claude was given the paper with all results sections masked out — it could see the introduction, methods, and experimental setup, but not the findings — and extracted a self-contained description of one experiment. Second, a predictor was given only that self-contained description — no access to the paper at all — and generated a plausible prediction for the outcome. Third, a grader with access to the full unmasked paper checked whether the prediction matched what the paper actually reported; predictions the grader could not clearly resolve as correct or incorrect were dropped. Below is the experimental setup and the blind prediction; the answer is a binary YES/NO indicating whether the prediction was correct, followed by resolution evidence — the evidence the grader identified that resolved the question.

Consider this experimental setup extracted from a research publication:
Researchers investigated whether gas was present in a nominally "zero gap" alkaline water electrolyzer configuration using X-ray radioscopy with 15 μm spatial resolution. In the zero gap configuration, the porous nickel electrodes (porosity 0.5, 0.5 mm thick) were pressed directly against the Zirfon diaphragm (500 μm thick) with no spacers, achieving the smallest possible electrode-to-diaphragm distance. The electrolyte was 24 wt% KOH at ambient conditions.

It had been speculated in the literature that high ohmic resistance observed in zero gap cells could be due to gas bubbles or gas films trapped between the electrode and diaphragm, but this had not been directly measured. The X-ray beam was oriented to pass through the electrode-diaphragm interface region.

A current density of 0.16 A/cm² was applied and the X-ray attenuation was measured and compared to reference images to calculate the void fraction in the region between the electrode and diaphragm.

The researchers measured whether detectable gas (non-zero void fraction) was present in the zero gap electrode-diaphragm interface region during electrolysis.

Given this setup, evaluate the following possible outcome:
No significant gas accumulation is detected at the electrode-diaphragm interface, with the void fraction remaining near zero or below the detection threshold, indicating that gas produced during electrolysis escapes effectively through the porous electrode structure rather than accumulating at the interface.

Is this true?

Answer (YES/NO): NO